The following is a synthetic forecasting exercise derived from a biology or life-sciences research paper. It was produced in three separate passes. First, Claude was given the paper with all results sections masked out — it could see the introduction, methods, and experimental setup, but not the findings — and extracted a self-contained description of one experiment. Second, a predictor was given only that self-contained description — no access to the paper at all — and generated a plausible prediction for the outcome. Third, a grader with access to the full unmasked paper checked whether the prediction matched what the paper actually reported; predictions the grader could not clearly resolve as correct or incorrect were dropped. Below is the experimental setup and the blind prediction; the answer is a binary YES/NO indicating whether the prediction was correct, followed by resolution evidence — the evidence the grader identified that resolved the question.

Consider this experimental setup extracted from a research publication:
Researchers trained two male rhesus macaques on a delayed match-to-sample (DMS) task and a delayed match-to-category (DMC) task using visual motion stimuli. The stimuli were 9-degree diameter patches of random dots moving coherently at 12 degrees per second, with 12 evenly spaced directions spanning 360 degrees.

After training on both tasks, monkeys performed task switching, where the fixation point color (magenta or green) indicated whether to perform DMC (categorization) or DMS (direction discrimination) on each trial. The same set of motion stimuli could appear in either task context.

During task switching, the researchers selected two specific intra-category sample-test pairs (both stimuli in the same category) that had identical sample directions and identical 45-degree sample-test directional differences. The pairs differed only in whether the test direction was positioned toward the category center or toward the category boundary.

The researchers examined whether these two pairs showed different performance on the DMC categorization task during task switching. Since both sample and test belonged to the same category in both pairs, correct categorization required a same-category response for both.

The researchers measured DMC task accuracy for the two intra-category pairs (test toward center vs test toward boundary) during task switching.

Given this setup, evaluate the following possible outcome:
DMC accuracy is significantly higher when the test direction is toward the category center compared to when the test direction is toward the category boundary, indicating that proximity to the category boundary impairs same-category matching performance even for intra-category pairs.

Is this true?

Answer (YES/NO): NO